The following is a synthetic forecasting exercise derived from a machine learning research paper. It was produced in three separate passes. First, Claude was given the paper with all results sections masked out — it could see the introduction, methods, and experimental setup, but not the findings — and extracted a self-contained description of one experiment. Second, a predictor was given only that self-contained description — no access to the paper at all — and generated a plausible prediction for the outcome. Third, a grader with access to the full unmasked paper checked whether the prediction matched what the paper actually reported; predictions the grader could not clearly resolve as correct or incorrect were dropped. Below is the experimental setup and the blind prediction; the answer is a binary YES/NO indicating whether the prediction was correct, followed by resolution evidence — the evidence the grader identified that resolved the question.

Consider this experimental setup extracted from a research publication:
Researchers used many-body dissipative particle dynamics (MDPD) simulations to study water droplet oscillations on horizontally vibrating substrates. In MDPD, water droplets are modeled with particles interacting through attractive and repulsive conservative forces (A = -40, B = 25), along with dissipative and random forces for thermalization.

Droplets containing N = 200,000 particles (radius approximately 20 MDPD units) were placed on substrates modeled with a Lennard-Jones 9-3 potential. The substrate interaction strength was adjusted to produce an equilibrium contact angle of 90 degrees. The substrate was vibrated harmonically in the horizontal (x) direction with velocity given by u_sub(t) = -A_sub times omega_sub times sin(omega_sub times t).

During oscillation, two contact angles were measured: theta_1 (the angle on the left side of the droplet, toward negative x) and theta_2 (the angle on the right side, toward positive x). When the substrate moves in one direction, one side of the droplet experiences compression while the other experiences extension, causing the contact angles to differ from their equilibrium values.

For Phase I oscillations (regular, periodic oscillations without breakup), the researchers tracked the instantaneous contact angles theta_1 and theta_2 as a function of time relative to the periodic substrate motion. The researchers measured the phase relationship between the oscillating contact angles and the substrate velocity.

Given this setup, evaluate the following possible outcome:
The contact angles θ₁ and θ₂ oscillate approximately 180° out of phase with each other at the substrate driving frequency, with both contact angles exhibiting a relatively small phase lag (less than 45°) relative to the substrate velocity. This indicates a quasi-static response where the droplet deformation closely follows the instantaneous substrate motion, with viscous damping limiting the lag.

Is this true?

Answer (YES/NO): NO